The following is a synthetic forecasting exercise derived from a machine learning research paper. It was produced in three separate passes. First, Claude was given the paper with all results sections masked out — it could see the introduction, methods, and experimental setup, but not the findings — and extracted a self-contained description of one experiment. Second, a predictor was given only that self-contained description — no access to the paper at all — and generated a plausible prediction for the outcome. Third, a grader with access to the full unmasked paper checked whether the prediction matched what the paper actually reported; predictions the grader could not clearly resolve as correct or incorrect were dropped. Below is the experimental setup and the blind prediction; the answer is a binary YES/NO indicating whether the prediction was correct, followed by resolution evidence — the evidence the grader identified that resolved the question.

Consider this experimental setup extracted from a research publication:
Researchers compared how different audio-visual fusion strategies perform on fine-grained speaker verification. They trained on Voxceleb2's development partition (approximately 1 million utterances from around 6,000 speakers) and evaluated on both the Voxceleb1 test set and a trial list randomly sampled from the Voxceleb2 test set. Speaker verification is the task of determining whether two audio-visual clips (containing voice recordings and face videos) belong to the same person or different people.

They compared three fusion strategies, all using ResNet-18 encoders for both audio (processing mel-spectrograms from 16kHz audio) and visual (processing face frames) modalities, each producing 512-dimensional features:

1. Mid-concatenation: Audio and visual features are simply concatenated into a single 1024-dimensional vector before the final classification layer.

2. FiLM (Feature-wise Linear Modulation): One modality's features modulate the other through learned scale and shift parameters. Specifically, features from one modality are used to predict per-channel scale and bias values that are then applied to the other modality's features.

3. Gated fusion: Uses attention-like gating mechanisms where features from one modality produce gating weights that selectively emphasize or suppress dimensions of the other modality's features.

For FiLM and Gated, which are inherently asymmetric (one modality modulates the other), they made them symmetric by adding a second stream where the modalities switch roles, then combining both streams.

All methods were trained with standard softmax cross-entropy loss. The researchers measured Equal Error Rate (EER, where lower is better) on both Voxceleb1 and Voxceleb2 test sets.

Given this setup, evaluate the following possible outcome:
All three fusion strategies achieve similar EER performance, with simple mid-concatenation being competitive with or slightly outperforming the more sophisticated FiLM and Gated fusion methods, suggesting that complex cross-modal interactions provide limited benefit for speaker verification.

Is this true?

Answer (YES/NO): NO